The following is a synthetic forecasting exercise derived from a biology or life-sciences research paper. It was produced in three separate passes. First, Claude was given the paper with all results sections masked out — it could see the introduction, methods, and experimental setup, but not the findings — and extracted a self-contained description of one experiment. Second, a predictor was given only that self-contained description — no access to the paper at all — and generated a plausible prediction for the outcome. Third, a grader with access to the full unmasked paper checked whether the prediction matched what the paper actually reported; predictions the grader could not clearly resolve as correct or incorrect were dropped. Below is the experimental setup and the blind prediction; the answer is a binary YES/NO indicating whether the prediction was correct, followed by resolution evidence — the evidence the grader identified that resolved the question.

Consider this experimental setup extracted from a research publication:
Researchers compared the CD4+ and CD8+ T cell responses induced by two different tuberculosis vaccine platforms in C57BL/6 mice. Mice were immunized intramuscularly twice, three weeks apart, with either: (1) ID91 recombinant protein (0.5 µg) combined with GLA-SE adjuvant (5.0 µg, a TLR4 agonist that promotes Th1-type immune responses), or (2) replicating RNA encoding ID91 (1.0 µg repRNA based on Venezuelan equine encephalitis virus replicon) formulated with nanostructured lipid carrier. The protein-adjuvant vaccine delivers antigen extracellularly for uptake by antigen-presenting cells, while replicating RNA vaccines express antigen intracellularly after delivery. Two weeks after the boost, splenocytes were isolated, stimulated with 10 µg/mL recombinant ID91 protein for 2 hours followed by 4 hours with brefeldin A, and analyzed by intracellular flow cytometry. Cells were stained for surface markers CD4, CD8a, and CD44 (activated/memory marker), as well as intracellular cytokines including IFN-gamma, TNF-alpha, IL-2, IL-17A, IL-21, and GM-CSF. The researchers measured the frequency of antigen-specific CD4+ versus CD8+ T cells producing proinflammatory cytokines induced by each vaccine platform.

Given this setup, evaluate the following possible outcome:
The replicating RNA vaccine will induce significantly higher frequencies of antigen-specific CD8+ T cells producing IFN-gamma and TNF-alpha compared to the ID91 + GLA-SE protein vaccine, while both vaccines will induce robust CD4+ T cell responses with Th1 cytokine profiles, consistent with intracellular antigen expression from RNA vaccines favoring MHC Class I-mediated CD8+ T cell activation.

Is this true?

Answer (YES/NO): NO